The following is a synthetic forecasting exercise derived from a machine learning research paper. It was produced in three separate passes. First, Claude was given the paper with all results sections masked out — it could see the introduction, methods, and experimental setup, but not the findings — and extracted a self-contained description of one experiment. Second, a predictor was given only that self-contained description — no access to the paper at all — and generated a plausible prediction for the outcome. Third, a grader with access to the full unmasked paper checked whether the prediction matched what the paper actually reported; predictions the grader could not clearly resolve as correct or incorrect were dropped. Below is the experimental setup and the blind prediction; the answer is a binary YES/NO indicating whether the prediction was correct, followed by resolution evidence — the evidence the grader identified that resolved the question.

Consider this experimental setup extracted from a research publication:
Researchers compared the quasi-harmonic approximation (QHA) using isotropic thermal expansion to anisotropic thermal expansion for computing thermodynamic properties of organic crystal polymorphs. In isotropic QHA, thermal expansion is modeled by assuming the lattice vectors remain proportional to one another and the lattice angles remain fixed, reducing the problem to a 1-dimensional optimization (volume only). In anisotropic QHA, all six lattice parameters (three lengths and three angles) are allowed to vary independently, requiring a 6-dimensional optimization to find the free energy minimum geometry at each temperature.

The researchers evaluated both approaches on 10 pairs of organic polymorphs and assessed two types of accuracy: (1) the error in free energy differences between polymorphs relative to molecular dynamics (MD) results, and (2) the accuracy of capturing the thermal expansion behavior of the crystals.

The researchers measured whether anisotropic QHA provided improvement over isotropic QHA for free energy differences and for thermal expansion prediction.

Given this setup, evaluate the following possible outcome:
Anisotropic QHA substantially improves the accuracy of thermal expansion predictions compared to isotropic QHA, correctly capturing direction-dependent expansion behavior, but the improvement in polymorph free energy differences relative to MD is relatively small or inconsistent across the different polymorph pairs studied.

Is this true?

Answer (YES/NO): NO